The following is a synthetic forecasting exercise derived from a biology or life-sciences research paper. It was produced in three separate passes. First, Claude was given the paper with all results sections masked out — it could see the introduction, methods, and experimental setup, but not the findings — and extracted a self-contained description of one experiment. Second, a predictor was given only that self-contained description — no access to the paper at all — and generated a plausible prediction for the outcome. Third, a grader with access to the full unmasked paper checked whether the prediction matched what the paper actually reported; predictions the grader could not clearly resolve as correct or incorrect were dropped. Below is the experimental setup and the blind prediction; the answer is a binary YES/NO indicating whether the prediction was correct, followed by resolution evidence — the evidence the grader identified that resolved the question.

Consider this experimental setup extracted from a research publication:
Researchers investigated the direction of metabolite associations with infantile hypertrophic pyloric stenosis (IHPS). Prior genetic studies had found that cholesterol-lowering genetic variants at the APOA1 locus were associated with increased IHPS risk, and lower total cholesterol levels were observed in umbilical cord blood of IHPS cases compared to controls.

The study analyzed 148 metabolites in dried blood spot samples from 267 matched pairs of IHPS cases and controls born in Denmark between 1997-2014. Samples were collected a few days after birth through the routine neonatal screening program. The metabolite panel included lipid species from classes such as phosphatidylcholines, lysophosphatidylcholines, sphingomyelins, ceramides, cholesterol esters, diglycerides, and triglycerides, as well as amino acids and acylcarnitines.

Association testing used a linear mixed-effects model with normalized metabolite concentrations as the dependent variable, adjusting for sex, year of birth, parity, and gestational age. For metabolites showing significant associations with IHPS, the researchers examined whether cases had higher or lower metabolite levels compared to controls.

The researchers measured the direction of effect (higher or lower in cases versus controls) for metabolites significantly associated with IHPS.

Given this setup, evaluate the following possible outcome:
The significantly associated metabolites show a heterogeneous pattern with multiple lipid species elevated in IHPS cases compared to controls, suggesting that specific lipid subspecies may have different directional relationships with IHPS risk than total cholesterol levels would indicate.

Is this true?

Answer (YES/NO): NO